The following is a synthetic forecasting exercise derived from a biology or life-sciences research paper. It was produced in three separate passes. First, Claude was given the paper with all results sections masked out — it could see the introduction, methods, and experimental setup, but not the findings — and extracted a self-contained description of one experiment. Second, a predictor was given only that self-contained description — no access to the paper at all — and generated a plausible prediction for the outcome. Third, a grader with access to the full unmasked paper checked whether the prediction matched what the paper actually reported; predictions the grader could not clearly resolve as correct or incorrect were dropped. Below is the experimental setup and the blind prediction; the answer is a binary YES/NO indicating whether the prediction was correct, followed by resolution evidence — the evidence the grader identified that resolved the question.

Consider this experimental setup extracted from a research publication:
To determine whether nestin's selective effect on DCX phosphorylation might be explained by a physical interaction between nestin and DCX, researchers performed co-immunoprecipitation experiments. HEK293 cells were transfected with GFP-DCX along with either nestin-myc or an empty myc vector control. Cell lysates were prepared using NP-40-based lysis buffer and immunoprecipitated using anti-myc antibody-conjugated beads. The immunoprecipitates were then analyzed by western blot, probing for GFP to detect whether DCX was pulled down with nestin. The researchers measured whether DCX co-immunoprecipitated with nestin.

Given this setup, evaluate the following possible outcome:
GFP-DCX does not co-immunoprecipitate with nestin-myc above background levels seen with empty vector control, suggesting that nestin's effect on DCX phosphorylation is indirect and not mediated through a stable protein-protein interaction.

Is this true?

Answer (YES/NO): NO